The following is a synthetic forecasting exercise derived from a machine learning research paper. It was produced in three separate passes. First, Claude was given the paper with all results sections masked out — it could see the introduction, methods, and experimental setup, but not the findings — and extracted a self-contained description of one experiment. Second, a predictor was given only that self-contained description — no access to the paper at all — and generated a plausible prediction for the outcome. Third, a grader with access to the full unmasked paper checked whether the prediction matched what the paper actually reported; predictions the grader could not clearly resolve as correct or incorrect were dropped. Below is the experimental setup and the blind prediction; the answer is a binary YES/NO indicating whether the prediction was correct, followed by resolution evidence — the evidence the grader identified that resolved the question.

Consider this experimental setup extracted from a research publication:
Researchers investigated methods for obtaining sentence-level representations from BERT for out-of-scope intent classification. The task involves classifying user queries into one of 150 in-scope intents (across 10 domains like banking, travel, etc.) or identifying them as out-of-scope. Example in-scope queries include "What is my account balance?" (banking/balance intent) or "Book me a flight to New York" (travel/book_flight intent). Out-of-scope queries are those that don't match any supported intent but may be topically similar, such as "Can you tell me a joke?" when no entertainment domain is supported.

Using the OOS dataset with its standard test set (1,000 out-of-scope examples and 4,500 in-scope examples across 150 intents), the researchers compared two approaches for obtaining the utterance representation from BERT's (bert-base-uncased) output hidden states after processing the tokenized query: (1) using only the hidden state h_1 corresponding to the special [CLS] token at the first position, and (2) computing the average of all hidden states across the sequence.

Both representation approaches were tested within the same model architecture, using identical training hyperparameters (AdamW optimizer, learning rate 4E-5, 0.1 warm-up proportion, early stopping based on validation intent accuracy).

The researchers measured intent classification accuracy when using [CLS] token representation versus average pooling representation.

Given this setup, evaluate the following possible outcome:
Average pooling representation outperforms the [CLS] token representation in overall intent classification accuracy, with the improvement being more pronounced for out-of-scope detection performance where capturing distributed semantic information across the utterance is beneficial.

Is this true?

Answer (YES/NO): NO